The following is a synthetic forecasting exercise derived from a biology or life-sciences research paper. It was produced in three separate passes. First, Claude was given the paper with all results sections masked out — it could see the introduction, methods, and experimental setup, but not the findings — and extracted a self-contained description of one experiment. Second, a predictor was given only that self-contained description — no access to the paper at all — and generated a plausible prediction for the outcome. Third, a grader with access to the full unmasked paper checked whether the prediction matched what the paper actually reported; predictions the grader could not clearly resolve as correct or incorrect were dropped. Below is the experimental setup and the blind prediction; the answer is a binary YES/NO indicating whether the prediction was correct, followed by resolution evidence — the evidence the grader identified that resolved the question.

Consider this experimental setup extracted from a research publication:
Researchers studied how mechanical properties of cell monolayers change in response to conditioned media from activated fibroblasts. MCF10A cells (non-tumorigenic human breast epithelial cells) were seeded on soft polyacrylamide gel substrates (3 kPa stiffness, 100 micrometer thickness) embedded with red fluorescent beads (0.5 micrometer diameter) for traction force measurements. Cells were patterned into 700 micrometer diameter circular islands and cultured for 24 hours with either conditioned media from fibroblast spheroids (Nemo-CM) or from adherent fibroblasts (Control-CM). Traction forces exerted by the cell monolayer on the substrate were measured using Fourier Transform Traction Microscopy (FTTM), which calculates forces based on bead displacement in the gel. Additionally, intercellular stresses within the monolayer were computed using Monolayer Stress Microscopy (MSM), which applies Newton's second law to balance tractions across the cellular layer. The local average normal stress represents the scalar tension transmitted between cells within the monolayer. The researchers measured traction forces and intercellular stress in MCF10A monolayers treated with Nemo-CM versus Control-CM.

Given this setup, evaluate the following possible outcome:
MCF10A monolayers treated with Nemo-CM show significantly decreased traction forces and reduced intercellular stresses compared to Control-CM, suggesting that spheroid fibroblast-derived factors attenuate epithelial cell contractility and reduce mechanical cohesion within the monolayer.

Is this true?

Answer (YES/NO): NO